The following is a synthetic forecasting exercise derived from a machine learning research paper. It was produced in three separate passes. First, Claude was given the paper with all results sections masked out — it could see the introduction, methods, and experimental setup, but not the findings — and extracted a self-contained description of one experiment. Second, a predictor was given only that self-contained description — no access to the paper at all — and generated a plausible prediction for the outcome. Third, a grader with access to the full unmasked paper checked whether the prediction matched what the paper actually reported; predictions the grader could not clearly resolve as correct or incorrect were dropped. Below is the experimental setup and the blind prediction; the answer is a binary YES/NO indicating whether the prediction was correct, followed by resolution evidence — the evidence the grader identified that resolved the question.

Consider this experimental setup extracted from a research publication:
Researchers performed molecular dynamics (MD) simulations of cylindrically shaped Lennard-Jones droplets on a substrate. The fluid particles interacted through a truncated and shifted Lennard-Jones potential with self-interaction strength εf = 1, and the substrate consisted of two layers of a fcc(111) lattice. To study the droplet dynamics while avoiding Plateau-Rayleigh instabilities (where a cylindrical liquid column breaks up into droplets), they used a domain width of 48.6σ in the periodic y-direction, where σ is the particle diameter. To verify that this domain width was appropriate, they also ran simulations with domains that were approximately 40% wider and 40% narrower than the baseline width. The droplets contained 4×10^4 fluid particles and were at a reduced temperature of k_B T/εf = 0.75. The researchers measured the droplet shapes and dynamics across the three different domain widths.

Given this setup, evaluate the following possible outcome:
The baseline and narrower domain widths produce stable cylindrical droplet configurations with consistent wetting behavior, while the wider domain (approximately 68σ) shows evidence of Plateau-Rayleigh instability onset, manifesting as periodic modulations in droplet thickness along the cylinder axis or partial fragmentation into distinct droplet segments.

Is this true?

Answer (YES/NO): NO